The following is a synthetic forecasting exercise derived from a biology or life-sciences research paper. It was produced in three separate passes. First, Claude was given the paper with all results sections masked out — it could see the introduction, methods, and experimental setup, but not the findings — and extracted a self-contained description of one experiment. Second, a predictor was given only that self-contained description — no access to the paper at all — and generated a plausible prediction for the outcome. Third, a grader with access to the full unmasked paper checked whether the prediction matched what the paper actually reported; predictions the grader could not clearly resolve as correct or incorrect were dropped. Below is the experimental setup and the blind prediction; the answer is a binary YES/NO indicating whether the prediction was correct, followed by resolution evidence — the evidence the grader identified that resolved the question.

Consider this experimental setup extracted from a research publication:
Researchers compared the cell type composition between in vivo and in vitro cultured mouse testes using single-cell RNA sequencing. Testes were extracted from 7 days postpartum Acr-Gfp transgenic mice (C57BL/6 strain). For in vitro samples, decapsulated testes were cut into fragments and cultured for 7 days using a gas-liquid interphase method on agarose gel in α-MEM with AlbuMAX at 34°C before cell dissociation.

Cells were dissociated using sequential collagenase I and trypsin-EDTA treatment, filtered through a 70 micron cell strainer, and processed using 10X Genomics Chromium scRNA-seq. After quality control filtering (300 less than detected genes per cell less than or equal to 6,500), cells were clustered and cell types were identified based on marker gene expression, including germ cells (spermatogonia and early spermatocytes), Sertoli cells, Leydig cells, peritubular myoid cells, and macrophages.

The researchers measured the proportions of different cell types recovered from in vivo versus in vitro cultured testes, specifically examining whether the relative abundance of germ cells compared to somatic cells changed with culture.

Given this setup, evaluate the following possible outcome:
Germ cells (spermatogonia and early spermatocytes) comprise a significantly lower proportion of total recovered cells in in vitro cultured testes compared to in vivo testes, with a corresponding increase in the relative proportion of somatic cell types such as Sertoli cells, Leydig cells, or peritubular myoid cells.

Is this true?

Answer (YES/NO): NO